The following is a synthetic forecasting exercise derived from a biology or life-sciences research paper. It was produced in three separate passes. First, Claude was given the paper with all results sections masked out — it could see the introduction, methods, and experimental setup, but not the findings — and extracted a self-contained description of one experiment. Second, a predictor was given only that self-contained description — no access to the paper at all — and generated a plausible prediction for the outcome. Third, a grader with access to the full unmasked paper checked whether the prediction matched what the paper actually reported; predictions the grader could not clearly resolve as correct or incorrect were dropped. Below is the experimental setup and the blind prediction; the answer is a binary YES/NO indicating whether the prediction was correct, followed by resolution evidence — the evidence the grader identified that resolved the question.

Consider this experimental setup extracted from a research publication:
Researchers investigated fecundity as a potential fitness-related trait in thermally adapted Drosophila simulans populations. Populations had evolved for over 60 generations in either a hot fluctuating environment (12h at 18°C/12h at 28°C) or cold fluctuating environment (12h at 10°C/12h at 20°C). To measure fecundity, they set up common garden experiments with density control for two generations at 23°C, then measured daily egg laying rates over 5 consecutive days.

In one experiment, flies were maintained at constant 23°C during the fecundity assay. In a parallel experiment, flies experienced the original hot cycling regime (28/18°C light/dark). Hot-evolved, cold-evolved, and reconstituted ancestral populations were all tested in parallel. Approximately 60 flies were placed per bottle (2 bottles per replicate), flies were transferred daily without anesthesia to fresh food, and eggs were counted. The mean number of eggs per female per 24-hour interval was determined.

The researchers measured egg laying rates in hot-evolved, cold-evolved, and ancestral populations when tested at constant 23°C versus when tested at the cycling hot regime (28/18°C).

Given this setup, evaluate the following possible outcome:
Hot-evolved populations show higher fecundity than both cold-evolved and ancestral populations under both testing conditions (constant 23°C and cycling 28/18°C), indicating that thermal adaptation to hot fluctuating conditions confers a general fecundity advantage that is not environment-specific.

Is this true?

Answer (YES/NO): NO